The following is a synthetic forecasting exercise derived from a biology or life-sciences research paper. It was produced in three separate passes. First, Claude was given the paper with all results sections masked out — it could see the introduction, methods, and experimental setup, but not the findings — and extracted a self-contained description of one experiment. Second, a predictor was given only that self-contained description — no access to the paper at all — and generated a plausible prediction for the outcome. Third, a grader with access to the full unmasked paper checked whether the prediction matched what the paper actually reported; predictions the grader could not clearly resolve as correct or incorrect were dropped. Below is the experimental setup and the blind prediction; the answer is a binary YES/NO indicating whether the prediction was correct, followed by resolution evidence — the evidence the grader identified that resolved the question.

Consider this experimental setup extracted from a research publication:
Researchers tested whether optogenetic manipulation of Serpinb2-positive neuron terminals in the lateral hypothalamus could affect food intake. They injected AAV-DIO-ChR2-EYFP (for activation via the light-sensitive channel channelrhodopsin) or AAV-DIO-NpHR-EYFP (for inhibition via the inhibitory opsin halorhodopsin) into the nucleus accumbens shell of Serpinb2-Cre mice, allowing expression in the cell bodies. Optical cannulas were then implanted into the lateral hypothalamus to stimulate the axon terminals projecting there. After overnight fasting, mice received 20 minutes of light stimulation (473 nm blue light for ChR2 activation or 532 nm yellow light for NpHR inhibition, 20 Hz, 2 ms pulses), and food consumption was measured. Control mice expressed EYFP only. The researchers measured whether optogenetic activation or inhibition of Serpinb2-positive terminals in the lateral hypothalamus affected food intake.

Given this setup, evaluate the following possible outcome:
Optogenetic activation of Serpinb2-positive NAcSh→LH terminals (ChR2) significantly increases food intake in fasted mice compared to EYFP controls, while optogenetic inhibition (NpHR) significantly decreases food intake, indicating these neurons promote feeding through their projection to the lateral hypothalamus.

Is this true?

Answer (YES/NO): YES